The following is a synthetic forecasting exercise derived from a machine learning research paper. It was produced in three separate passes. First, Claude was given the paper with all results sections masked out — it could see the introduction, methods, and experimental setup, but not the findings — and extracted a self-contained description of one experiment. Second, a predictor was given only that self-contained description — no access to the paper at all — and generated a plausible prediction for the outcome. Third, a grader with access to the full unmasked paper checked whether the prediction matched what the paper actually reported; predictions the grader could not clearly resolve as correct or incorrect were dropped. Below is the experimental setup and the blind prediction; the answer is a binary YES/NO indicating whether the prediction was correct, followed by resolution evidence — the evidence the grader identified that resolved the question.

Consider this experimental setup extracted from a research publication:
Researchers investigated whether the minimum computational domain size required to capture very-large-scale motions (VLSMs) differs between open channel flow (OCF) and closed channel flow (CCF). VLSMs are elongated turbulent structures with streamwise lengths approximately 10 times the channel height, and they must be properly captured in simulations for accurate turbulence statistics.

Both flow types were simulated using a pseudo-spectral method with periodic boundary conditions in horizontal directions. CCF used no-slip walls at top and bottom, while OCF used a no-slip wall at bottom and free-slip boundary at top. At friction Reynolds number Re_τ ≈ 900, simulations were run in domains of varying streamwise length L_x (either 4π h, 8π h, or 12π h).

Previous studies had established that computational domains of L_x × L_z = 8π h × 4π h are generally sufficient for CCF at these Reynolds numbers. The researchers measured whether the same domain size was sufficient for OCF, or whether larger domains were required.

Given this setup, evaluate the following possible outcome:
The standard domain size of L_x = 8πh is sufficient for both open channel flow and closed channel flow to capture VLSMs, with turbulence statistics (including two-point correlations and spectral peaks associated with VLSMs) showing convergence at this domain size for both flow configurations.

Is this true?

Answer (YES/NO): NO